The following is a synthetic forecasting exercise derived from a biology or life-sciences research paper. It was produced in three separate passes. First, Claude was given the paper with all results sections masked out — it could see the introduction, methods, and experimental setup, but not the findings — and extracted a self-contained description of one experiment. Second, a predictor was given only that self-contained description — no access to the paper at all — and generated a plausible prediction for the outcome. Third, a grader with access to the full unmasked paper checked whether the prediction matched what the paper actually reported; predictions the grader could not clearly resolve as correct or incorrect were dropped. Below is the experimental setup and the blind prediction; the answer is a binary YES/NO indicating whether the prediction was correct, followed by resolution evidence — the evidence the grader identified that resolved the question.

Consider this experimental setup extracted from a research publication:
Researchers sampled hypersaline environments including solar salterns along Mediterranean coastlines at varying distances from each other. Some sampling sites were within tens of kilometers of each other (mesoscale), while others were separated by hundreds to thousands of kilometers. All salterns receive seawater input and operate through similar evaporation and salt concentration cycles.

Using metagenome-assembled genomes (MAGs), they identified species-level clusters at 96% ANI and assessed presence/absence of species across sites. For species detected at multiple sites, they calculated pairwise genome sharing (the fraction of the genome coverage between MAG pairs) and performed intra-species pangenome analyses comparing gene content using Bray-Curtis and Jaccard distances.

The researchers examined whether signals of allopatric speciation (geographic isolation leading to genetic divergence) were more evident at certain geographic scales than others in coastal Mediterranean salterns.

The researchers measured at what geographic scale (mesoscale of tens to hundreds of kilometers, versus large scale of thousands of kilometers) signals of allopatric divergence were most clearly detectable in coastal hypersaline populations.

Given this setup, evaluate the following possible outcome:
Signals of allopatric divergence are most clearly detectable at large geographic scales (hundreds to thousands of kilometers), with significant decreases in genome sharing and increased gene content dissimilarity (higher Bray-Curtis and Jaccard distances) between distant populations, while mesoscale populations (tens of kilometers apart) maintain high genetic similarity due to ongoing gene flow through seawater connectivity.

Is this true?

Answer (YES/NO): NO